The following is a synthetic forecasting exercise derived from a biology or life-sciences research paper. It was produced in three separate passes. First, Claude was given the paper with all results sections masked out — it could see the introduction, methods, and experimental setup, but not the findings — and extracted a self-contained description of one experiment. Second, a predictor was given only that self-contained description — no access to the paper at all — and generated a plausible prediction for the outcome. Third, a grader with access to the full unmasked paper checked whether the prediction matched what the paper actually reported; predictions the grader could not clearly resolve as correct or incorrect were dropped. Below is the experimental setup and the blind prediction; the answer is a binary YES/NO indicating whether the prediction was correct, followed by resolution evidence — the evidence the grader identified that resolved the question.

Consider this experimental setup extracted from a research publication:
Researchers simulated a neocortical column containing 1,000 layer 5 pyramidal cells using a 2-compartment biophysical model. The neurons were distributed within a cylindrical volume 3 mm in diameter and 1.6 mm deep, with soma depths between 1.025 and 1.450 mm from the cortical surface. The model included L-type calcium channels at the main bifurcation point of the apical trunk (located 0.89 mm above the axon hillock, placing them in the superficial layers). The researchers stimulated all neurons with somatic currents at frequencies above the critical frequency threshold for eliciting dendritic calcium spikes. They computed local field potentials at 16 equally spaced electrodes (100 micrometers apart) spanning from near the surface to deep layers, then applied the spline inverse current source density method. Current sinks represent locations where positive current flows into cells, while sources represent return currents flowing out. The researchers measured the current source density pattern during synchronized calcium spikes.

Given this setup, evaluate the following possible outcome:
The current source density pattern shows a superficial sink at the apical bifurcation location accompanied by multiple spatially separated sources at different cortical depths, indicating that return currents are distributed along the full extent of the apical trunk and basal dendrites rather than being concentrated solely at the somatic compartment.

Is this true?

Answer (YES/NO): NO